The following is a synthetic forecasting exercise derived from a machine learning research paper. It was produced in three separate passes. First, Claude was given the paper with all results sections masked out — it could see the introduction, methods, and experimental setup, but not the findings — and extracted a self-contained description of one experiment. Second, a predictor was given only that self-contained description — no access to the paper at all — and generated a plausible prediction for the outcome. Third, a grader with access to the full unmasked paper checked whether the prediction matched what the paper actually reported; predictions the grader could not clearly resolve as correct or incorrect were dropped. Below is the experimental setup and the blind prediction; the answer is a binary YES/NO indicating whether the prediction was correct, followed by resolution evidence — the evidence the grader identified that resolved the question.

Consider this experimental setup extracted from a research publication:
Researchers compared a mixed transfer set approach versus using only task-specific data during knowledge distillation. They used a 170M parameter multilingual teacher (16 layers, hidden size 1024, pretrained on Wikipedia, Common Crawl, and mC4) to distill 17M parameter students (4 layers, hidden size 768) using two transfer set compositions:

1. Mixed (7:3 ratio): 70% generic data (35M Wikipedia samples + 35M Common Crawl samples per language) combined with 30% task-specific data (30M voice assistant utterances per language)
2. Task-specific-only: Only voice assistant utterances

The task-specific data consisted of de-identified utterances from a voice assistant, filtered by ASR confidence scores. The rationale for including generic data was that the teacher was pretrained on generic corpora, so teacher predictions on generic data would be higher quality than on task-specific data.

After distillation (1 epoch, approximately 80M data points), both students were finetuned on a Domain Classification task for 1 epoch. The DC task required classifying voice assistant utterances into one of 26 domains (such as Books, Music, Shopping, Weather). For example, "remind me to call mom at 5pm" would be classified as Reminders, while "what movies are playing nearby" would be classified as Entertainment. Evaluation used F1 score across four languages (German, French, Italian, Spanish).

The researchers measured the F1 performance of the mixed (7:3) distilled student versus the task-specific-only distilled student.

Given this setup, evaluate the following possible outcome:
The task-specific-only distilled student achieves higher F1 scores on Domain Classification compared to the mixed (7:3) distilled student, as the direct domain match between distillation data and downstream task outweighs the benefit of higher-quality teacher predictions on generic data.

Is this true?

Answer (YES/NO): YES